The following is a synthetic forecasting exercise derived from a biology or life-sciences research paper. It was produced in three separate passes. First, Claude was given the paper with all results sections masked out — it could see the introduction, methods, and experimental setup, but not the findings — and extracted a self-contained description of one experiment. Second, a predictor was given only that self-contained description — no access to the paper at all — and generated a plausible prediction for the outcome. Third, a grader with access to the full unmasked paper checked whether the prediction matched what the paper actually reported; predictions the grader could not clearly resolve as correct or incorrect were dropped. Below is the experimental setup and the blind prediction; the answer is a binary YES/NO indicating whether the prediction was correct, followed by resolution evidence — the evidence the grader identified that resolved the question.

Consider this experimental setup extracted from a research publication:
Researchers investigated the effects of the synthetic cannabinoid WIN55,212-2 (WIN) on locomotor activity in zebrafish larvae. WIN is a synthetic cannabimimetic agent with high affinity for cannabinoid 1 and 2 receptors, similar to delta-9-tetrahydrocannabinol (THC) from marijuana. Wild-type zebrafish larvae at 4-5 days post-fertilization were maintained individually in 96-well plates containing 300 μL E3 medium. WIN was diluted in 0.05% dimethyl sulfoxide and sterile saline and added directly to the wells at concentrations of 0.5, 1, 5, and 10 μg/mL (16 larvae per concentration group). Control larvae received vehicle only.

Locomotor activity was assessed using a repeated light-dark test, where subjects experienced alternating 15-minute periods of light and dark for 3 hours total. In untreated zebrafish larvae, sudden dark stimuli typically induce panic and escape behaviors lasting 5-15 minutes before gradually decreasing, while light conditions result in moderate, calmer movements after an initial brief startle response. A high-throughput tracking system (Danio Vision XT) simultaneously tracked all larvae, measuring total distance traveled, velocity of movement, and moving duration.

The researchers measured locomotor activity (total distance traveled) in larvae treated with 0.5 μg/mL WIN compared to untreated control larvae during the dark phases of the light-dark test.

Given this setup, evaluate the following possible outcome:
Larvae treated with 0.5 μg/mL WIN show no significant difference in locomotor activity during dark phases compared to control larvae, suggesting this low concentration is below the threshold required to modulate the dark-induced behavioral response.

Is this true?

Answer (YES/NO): NO